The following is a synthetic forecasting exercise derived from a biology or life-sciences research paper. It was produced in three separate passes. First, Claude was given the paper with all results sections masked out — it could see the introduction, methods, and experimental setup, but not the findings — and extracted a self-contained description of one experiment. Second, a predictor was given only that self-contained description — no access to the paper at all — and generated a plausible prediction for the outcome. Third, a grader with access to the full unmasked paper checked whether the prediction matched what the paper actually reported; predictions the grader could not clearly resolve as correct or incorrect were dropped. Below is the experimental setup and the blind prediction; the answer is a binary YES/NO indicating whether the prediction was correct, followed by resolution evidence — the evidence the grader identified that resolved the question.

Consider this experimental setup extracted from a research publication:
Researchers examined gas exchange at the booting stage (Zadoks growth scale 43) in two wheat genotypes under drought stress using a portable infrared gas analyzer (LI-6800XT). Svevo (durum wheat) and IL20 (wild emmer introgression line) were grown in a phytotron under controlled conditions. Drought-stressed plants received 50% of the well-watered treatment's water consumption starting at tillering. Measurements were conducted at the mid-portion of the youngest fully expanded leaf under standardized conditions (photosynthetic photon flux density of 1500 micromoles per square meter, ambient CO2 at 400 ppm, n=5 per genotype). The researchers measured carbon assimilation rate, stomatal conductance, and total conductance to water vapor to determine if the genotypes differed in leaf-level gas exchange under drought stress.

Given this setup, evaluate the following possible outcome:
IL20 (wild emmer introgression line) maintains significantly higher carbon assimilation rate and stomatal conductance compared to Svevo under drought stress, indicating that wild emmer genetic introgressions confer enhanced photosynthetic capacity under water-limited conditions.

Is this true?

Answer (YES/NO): YES